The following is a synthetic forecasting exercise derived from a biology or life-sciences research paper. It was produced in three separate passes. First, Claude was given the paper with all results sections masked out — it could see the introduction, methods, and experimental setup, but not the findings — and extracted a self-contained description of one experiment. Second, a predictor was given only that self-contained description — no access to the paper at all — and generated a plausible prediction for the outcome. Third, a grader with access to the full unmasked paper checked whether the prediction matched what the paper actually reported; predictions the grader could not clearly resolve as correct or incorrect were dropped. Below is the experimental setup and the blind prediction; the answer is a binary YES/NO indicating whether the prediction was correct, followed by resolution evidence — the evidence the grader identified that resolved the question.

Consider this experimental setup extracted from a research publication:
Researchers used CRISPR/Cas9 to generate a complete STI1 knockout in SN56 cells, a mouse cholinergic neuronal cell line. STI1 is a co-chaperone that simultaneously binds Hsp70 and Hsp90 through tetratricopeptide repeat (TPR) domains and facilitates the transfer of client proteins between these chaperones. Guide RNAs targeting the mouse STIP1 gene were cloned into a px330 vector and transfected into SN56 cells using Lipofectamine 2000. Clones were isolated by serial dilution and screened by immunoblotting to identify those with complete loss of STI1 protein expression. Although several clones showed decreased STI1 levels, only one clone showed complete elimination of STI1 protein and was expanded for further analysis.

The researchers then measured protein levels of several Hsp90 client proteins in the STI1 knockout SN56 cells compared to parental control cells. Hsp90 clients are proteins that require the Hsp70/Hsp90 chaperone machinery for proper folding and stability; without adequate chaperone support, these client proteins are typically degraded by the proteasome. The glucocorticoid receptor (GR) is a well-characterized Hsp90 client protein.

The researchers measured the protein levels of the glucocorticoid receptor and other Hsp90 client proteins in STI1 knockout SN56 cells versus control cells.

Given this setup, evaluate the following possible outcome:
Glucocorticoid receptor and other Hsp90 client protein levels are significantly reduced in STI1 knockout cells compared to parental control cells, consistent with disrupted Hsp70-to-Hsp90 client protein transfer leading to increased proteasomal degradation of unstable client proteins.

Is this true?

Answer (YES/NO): YES